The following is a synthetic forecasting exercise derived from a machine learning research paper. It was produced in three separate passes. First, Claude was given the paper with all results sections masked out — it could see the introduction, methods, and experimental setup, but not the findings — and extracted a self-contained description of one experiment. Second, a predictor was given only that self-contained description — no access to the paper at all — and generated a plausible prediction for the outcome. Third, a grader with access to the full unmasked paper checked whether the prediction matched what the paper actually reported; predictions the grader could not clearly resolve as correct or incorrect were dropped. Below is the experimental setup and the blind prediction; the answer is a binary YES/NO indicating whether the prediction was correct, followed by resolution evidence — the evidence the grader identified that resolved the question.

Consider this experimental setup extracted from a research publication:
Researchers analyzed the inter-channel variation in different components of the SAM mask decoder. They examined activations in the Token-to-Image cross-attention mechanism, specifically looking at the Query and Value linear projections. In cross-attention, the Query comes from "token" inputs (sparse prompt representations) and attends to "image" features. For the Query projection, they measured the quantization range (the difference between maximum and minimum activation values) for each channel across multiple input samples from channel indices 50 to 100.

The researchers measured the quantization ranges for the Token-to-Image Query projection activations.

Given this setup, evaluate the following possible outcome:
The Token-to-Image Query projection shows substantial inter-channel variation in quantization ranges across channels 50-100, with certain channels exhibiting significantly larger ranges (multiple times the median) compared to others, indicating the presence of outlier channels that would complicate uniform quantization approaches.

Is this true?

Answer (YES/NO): YES